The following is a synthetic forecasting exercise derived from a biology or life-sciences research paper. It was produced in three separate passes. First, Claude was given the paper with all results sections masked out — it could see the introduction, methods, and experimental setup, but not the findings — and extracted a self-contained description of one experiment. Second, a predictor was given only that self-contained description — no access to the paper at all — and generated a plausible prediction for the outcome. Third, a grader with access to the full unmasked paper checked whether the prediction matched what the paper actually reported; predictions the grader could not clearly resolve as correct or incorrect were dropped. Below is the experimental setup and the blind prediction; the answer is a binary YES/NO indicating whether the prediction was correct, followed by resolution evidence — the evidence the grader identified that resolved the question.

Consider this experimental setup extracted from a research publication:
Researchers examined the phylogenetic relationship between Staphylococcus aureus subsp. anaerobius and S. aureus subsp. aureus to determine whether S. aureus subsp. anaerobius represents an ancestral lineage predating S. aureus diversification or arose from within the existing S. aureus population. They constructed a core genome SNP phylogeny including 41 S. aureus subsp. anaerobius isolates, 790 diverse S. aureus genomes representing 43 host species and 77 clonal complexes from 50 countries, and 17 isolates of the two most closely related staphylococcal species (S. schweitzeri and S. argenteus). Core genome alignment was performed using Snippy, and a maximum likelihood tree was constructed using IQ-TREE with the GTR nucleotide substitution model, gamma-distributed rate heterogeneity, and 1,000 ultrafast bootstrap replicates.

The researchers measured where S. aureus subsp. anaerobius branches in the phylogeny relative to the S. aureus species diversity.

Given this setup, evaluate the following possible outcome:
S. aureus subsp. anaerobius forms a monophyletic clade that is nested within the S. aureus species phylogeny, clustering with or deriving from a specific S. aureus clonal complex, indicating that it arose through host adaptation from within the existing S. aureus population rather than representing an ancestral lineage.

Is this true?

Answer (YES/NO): NO